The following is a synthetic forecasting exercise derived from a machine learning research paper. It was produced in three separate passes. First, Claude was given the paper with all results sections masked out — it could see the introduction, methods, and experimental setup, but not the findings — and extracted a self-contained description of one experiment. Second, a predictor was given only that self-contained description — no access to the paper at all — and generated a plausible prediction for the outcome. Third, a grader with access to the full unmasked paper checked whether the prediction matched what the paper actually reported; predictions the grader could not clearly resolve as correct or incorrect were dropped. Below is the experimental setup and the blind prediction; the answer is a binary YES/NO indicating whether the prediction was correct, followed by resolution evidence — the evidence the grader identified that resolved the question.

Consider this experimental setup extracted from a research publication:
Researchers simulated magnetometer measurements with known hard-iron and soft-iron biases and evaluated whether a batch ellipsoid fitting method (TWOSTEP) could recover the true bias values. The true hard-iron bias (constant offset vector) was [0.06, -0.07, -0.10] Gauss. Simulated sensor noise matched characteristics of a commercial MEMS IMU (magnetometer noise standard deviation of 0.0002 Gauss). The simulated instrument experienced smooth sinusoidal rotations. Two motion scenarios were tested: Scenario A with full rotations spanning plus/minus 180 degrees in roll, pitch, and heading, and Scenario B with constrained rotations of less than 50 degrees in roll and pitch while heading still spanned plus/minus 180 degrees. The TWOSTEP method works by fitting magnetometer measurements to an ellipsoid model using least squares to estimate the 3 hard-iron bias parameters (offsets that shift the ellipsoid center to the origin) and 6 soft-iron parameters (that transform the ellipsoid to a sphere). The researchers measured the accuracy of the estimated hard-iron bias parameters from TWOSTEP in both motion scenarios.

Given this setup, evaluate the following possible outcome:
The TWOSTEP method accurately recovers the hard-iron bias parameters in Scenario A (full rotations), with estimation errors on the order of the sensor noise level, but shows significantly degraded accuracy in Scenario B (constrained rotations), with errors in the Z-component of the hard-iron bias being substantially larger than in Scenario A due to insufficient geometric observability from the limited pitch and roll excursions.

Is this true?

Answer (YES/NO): NO